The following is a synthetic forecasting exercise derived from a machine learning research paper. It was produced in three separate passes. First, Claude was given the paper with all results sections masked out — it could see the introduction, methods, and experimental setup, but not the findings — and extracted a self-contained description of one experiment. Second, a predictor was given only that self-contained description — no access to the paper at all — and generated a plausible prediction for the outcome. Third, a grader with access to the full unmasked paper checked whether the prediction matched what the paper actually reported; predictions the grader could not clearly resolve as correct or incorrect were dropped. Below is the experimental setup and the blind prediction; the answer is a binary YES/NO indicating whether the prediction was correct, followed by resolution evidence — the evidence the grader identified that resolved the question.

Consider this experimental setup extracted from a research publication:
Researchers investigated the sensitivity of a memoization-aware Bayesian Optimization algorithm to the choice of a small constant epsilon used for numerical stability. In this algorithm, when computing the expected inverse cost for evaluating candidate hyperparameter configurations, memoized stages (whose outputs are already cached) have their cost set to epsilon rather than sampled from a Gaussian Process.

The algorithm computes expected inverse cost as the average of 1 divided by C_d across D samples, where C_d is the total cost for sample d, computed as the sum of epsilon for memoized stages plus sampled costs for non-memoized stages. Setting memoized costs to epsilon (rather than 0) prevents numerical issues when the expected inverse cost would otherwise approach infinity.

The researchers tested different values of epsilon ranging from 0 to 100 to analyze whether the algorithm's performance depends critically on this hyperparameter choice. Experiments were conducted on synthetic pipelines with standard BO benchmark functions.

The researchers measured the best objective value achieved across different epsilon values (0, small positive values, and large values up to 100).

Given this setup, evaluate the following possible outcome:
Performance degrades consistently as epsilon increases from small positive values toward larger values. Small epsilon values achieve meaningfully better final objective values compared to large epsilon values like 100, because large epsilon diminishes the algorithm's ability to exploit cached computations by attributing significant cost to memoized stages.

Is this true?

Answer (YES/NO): NO